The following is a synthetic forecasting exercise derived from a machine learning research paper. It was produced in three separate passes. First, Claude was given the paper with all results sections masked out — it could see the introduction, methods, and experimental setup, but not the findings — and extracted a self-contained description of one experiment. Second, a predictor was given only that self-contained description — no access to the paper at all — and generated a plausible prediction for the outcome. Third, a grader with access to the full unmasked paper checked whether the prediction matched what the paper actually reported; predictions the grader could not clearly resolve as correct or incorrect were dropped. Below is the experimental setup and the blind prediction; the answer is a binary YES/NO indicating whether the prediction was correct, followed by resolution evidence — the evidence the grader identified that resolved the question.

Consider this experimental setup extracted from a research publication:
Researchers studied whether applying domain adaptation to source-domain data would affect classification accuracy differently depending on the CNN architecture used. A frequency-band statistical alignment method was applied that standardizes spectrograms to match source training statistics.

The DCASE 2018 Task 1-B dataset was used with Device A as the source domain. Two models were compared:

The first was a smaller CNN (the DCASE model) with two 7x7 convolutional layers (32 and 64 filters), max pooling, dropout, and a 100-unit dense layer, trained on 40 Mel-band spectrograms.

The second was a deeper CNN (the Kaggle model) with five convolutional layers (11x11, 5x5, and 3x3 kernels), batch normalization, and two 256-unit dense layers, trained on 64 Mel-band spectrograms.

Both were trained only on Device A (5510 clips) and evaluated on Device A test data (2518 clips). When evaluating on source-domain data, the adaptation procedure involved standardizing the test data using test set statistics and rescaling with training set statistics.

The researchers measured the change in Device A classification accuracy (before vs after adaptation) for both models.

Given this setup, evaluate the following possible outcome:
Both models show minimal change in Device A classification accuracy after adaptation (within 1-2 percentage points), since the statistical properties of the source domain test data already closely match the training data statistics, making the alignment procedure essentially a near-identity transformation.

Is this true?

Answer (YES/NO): YES